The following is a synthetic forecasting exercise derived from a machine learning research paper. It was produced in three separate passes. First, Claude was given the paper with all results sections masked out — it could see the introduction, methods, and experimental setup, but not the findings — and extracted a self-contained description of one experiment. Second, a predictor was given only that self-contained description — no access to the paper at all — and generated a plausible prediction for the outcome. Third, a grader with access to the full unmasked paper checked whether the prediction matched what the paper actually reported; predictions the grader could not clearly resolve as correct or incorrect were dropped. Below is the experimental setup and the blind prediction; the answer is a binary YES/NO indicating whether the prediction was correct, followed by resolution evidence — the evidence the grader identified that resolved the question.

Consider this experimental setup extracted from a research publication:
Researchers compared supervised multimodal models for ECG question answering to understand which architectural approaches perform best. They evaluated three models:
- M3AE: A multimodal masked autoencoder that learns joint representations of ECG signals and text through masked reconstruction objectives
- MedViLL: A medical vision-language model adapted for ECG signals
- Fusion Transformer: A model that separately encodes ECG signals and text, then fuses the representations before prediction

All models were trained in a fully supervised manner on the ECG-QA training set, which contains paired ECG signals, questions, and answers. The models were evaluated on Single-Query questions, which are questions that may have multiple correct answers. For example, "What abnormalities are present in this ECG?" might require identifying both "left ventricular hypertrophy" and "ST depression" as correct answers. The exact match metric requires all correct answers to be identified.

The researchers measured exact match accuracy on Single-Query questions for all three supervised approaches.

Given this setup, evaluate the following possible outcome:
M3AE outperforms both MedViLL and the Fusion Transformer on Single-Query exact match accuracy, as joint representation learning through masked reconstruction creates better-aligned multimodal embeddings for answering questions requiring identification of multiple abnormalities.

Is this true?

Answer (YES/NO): YES